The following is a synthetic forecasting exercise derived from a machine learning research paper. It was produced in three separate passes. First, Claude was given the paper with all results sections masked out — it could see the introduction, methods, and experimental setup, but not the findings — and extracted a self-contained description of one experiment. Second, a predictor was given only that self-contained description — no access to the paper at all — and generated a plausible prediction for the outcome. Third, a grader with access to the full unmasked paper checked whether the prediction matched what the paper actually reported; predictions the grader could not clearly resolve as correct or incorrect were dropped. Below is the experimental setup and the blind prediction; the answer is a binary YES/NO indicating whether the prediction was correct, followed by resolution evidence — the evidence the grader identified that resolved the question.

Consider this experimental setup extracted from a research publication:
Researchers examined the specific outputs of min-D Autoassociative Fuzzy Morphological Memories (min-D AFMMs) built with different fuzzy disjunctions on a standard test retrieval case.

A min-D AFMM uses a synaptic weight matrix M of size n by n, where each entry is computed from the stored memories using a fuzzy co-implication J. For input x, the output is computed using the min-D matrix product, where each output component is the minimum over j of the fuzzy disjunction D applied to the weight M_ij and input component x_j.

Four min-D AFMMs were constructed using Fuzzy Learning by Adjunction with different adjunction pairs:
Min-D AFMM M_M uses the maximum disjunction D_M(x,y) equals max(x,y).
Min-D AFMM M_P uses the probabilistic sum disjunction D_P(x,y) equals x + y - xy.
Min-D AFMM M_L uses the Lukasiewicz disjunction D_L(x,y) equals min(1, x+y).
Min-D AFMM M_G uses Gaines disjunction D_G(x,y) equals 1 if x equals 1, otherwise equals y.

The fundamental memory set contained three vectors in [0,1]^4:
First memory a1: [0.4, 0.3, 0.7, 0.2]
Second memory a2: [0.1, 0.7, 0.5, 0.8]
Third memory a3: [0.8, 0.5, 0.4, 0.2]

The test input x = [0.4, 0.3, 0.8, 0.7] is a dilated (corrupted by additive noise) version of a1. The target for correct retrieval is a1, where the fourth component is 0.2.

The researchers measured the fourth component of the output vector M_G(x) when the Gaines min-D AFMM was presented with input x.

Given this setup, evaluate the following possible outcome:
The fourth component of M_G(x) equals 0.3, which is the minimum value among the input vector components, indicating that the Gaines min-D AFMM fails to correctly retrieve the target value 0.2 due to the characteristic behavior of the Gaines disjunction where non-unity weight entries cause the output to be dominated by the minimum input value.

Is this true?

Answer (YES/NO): NO